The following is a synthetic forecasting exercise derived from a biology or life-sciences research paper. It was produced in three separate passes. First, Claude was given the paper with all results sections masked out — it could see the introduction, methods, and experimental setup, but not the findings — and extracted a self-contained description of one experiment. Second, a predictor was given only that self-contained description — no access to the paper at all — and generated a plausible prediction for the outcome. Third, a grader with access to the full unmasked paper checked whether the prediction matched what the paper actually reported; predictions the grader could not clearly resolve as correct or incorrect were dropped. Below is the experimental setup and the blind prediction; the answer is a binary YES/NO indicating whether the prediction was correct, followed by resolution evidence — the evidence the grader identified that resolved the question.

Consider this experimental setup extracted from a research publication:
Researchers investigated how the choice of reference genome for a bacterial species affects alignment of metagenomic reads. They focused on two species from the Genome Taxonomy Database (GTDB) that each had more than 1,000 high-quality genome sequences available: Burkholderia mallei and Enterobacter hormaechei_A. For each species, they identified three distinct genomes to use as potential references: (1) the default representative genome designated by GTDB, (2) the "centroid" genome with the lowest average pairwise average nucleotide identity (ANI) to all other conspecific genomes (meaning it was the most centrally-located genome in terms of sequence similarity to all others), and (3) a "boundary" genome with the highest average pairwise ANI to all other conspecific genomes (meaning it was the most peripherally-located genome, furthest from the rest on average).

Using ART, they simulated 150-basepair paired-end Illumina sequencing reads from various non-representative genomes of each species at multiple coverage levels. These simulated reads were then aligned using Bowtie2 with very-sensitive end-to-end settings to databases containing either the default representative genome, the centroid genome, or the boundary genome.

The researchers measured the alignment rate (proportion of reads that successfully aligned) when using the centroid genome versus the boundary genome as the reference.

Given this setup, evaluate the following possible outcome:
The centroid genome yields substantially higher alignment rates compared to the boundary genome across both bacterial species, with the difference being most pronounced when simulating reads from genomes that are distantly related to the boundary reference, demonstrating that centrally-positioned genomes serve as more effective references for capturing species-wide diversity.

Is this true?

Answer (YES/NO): NO